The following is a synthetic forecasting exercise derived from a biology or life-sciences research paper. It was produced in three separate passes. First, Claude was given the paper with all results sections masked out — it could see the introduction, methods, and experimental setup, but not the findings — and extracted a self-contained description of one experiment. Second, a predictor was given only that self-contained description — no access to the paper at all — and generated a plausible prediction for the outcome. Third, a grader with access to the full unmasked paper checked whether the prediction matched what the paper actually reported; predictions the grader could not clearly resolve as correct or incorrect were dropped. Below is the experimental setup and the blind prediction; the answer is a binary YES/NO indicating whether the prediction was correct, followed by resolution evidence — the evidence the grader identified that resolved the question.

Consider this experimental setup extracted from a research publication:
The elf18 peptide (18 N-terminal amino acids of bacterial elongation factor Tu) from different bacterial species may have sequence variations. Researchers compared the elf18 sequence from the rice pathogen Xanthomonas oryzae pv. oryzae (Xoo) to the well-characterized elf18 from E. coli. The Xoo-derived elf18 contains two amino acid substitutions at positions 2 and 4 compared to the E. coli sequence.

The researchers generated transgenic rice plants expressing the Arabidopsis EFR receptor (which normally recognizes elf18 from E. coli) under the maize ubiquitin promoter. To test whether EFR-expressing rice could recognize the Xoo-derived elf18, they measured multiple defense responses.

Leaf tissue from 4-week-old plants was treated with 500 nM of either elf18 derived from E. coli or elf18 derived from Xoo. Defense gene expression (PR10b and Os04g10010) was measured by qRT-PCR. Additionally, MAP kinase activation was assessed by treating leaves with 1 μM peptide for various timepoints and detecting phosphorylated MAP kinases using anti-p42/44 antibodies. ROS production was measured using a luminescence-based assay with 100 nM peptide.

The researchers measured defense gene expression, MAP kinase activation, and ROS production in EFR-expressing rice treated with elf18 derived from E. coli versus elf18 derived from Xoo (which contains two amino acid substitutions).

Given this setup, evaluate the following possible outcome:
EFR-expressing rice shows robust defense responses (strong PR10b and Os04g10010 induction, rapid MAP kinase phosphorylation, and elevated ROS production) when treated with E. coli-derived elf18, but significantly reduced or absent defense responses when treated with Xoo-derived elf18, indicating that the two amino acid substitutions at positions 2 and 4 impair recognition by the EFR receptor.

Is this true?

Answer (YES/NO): NO